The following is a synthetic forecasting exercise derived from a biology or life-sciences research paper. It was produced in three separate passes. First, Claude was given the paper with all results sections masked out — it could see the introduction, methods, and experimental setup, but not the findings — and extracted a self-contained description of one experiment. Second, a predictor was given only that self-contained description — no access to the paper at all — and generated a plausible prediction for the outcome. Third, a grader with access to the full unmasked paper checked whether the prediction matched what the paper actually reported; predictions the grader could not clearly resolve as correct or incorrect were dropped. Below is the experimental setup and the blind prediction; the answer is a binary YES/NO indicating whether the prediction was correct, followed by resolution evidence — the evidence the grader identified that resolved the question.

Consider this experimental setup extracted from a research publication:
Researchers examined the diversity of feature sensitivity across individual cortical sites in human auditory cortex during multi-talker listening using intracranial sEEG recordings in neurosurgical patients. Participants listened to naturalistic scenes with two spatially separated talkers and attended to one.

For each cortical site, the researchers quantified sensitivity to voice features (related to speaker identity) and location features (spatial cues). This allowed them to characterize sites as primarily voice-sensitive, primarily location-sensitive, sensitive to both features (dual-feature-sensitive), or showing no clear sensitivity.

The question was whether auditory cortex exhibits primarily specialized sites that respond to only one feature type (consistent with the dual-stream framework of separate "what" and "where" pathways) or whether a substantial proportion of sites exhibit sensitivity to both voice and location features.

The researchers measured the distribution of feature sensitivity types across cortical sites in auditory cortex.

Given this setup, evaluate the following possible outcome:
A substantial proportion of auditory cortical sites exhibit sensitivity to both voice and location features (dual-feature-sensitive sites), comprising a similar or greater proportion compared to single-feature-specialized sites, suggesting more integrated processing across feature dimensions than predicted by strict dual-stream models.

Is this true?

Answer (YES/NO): NO